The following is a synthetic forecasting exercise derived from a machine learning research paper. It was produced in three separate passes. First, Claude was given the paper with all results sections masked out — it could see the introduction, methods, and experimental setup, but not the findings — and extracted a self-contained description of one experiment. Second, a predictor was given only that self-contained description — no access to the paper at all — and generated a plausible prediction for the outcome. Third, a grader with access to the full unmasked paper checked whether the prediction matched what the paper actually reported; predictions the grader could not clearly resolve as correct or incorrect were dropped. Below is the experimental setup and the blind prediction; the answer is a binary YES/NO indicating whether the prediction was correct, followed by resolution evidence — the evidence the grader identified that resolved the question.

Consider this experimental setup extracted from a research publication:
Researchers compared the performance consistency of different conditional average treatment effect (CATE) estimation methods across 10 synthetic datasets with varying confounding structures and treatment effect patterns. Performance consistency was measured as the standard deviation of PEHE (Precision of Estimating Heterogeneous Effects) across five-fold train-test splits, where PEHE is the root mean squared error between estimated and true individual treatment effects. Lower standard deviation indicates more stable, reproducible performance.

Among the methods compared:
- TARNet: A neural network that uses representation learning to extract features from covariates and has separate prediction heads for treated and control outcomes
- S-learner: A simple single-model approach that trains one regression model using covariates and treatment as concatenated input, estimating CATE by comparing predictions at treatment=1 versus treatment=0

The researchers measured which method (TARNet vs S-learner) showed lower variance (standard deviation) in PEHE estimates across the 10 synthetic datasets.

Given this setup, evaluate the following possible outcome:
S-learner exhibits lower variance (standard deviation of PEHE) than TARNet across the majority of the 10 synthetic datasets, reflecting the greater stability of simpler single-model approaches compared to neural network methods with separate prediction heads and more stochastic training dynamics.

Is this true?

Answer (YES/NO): YES